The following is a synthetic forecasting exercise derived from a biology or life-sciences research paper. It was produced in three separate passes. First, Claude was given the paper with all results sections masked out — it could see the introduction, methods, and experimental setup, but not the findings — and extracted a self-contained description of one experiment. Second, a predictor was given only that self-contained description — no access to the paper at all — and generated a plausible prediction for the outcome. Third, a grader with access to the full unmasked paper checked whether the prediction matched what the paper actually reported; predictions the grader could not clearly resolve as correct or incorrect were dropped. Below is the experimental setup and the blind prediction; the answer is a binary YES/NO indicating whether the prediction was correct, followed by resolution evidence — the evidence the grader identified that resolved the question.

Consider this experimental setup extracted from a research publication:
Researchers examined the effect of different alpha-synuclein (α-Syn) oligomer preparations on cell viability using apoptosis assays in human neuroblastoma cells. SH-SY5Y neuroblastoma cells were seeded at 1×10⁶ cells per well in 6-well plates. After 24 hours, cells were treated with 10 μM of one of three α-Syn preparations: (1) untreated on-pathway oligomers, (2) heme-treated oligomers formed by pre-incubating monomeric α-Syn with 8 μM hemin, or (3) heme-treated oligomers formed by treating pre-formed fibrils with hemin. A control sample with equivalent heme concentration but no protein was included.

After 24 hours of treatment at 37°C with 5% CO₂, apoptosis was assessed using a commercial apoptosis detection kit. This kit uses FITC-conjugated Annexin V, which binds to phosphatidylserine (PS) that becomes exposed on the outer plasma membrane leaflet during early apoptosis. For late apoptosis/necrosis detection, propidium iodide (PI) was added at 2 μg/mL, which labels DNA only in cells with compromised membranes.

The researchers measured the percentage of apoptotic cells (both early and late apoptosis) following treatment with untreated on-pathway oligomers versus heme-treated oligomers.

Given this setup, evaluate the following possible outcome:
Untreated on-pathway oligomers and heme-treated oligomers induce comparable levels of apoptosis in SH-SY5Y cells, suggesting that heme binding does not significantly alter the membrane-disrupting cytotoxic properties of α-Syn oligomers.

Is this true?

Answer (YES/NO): NO